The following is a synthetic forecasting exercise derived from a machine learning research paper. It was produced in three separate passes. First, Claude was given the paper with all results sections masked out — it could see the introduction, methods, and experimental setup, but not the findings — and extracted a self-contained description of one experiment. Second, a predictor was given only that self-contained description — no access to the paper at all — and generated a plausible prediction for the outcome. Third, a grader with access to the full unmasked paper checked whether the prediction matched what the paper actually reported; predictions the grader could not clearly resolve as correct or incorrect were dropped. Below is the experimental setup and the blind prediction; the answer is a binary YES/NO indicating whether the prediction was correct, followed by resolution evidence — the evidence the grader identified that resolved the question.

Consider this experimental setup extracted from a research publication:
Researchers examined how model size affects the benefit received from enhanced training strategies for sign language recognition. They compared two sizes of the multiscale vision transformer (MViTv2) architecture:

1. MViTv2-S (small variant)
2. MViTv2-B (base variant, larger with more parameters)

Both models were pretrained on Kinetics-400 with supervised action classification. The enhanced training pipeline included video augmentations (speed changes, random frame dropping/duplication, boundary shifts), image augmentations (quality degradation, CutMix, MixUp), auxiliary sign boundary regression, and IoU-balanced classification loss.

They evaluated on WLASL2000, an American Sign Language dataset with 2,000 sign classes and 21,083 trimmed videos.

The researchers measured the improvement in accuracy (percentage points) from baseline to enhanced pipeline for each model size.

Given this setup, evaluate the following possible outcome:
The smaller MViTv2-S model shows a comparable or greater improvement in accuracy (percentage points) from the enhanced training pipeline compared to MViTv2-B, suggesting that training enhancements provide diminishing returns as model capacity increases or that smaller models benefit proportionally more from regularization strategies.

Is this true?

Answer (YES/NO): YES